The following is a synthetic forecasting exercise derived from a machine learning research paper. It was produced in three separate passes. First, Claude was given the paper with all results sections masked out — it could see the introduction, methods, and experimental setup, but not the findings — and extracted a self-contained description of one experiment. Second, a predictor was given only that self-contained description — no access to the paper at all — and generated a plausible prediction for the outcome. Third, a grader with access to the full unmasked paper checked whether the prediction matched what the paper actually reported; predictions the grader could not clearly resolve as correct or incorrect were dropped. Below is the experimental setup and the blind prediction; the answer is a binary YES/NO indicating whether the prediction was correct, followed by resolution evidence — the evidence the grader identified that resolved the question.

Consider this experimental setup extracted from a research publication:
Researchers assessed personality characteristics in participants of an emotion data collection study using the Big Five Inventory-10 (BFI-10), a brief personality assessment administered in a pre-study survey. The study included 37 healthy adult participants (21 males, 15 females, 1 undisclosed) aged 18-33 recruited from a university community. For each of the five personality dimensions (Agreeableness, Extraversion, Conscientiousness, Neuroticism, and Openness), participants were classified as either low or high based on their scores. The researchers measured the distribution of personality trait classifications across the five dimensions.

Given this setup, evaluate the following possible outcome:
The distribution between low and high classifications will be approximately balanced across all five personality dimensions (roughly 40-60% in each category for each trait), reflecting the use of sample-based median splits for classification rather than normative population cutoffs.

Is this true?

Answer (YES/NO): NO